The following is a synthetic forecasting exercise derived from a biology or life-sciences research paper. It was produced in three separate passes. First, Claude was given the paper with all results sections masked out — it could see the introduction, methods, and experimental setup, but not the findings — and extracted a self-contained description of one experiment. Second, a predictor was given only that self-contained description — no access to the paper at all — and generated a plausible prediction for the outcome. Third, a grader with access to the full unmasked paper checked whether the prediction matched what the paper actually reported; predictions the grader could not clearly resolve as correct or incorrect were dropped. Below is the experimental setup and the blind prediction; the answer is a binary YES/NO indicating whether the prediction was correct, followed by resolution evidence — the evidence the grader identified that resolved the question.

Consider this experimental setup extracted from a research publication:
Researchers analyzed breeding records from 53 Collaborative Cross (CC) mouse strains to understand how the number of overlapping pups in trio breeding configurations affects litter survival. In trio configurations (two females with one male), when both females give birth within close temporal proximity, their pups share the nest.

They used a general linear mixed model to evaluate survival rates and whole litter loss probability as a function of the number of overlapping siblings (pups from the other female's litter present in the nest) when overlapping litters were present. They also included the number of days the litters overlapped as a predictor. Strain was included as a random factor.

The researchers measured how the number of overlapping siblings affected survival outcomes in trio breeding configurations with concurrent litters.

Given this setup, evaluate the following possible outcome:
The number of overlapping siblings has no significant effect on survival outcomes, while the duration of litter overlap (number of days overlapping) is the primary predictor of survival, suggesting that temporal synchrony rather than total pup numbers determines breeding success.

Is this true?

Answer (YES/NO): NO